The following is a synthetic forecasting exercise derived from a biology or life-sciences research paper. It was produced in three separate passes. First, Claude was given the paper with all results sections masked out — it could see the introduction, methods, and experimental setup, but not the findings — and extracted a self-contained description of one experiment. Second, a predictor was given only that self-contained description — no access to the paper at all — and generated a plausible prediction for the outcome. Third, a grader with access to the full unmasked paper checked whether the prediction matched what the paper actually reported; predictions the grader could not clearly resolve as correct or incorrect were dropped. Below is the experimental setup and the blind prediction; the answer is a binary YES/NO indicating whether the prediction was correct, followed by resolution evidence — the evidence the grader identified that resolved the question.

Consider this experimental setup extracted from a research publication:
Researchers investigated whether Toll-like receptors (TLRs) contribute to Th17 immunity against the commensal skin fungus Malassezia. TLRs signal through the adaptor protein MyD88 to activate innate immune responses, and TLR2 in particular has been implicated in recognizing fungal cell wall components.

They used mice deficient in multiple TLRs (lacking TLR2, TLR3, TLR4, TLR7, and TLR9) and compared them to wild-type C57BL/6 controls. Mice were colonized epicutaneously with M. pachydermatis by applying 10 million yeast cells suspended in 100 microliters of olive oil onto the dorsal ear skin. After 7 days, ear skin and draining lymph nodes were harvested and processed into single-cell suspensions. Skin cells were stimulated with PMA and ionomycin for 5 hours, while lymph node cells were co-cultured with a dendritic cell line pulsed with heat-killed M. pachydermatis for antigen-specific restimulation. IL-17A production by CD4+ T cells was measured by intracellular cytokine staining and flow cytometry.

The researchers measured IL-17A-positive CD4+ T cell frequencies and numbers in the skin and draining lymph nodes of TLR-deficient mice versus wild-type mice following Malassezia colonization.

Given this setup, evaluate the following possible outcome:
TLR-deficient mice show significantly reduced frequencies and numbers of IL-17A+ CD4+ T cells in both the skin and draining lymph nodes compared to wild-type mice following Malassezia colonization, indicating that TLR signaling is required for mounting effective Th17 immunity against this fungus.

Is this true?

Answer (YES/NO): NO